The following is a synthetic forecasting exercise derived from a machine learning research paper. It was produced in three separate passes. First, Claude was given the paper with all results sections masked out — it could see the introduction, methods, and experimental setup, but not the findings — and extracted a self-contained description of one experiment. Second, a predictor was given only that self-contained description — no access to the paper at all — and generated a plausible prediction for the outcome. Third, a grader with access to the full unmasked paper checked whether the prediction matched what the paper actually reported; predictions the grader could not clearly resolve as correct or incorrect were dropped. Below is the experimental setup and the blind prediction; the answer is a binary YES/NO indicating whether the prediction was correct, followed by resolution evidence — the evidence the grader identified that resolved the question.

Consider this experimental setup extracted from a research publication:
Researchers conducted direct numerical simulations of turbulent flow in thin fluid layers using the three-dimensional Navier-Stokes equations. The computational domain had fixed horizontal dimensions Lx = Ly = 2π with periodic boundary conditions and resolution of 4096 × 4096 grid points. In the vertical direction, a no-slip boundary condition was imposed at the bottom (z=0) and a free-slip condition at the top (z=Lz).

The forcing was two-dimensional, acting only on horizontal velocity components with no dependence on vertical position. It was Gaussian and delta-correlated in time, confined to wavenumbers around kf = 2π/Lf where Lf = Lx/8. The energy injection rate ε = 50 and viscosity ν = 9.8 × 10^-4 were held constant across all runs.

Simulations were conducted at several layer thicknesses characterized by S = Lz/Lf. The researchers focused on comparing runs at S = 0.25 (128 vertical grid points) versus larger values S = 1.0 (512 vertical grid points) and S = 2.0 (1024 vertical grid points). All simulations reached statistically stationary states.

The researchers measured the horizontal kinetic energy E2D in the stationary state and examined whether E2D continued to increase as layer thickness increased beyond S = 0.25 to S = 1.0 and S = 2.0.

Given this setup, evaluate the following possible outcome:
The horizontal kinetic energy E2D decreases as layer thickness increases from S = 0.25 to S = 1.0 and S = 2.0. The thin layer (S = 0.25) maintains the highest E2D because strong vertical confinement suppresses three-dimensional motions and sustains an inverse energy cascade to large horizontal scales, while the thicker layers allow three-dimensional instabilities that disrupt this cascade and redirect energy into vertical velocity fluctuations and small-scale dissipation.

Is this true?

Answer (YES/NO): NO